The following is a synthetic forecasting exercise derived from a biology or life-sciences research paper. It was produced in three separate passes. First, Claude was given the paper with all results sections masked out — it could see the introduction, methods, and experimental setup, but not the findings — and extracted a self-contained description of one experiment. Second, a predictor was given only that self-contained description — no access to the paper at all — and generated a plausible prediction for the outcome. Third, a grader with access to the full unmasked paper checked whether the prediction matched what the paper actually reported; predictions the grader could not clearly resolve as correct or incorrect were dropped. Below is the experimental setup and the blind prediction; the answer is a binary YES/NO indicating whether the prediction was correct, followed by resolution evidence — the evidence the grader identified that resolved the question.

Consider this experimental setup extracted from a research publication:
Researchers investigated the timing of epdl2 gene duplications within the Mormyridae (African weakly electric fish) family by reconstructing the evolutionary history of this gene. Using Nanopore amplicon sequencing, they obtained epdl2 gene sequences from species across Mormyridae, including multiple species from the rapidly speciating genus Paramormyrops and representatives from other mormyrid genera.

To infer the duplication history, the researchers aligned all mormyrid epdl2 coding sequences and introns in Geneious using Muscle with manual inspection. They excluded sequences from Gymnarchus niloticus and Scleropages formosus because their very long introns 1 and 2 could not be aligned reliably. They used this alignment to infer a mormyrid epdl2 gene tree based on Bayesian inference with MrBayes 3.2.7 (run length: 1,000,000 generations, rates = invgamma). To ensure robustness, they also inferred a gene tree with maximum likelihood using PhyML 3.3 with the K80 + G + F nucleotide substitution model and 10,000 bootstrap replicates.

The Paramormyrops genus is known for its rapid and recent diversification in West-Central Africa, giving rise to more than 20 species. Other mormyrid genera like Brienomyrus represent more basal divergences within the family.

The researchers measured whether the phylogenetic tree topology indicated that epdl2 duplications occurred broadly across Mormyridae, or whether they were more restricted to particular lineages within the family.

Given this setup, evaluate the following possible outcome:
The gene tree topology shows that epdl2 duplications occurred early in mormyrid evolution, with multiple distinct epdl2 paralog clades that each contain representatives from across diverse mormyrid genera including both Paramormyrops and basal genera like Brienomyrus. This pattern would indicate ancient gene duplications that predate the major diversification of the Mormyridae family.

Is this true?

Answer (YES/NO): NO